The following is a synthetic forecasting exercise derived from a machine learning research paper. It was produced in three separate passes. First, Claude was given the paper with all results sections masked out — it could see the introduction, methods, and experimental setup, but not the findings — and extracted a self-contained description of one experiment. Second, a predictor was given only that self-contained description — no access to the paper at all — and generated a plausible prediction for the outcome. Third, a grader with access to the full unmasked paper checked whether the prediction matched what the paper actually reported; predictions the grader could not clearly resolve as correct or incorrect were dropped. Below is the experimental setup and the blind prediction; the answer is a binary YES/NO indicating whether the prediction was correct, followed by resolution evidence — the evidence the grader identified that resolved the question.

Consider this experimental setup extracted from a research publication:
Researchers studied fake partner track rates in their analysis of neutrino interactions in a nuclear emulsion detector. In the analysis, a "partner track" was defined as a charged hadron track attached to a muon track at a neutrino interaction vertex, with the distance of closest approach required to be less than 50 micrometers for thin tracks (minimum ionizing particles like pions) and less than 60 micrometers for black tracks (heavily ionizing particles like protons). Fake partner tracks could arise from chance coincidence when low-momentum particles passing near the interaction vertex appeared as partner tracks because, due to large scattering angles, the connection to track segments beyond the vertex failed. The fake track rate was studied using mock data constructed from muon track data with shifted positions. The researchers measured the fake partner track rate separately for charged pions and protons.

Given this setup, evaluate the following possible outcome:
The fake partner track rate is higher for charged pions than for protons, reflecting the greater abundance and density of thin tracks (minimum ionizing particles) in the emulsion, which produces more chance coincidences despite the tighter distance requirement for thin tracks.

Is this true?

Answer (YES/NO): YES